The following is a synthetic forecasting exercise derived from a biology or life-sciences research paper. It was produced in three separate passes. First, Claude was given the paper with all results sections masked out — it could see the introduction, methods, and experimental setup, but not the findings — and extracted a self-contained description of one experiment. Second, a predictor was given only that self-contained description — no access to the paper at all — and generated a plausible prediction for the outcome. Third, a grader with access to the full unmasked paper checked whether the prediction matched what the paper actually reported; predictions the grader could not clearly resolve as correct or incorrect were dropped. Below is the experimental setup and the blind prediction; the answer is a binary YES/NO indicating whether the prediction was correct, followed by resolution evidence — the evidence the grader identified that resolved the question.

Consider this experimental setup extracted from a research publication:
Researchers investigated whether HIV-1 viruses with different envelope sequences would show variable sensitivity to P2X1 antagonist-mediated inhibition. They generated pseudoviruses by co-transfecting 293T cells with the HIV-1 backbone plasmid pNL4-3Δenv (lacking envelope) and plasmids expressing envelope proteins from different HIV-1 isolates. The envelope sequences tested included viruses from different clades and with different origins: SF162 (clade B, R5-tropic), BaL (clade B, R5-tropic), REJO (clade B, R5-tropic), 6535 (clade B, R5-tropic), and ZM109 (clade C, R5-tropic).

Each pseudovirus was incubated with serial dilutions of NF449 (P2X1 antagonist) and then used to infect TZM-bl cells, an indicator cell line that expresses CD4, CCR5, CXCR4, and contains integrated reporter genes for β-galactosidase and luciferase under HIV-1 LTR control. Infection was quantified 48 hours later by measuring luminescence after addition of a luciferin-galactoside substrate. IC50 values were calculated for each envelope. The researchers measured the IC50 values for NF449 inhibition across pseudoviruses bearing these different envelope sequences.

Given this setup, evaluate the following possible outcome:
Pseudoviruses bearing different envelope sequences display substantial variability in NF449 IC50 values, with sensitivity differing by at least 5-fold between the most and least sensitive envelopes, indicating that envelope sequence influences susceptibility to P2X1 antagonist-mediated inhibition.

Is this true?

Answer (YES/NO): YES